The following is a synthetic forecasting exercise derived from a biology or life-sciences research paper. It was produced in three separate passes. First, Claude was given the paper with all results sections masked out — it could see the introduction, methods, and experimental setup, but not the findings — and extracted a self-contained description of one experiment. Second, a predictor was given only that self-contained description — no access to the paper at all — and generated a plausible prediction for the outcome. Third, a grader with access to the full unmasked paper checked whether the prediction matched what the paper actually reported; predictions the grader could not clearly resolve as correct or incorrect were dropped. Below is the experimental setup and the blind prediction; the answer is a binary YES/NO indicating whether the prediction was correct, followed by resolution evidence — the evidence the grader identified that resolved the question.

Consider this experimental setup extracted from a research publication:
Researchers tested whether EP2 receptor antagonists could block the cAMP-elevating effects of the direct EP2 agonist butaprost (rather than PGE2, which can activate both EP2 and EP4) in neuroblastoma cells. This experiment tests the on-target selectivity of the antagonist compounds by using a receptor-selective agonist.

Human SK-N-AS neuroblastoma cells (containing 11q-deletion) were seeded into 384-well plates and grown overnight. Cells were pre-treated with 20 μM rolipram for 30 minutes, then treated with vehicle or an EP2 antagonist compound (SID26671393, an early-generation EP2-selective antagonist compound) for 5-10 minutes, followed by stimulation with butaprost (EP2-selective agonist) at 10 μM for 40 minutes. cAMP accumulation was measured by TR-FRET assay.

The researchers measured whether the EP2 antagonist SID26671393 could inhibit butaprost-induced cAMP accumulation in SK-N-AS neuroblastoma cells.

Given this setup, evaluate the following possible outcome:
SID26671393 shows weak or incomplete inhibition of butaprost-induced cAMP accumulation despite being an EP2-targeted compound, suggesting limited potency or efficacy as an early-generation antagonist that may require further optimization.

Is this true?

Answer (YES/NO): NO